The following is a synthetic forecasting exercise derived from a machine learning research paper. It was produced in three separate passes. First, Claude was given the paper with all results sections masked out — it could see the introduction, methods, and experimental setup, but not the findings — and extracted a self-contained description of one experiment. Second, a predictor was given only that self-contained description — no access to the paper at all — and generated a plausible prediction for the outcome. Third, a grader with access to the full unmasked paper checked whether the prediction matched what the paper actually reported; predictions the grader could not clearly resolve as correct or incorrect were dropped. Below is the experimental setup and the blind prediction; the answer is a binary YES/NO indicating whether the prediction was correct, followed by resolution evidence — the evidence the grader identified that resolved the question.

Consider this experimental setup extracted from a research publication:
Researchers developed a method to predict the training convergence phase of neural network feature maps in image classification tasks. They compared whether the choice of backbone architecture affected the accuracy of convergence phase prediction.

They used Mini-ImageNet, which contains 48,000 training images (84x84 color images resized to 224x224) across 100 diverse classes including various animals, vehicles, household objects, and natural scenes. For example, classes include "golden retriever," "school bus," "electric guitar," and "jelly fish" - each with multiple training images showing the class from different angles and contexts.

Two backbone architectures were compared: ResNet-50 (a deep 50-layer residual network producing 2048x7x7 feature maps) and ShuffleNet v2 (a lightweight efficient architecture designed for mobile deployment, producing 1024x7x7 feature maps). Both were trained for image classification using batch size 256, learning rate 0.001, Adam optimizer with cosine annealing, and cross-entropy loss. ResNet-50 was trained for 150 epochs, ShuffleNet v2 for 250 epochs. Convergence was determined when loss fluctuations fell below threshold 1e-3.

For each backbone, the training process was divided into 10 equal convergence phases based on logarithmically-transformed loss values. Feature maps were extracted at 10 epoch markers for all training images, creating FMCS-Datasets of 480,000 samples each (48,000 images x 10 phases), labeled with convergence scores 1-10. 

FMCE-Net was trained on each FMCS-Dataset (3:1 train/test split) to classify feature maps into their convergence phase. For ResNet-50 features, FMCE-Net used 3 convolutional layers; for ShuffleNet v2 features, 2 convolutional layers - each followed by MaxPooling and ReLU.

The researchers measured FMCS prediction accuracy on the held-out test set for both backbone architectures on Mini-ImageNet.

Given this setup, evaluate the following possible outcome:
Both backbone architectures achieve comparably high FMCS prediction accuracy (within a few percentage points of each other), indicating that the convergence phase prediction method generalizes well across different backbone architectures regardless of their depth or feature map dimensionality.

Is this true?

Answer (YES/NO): YES